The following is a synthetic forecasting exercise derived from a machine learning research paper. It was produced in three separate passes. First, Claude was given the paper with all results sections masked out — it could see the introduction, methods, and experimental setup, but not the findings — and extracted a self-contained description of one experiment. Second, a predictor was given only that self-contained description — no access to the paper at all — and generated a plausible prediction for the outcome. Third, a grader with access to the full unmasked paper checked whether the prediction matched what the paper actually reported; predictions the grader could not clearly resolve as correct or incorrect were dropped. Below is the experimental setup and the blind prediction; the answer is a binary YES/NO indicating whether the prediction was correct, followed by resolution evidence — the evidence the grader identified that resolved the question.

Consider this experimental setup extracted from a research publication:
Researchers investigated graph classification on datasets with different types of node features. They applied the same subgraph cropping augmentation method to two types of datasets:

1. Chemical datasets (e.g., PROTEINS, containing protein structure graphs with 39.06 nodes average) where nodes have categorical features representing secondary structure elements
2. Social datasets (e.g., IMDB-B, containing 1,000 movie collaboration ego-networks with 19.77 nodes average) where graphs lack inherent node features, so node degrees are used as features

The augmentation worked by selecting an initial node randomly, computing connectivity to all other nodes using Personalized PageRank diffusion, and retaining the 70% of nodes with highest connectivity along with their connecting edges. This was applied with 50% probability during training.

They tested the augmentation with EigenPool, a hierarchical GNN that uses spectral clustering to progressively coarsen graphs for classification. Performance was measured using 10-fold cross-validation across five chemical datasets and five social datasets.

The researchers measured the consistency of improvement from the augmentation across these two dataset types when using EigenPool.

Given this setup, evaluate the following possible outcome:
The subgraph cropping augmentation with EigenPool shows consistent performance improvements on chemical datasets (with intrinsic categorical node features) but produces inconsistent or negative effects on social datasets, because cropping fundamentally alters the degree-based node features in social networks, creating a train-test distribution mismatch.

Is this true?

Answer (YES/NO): NO